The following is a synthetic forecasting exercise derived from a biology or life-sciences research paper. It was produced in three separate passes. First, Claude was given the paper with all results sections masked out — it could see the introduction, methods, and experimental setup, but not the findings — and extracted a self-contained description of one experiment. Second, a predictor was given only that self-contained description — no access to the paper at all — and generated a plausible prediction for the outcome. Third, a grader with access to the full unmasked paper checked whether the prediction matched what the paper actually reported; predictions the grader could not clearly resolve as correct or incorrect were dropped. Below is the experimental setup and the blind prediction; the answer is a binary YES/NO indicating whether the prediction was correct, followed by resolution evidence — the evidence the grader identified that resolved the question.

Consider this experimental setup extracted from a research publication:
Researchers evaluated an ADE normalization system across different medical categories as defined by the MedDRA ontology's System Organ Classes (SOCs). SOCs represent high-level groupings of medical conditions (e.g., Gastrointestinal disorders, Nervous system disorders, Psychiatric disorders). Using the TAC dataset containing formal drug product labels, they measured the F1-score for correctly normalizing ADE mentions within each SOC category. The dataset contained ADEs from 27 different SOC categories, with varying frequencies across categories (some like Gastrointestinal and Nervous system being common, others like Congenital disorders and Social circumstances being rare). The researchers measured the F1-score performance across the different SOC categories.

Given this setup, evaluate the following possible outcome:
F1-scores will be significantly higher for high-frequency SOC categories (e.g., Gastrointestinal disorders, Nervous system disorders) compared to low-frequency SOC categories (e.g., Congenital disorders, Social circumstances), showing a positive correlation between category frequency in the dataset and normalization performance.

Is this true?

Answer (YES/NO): YES